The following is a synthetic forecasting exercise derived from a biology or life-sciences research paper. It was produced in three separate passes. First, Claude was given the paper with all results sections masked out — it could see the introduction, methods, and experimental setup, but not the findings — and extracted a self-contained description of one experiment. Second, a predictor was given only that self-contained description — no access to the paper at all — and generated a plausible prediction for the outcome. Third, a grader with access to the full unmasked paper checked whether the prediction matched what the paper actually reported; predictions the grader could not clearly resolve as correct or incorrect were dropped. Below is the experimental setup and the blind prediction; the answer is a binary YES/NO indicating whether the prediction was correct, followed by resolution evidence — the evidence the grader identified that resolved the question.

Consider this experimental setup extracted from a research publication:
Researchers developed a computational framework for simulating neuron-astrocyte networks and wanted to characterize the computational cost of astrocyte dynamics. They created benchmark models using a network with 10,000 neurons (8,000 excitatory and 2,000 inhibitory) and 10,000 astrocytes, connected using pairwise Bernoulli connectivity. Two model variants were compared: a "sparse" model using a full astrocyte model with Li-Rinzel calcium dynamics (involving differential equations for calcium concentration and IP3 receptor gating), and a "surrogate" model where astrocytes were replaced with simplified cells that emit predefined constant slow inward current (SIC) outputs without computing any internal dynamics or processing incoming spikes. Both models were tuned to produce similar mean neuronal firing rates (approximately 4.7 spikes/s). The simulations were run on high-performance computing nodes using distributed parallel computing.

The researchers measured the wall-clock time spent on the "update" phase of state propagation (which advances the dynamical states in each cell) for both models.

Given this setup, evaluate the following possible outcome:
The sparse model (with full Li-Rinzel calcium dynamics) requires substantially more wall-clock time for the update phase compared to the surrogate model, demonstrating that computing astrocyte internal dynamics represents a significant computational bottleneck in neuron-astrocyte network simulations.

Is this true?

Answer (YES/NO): NO